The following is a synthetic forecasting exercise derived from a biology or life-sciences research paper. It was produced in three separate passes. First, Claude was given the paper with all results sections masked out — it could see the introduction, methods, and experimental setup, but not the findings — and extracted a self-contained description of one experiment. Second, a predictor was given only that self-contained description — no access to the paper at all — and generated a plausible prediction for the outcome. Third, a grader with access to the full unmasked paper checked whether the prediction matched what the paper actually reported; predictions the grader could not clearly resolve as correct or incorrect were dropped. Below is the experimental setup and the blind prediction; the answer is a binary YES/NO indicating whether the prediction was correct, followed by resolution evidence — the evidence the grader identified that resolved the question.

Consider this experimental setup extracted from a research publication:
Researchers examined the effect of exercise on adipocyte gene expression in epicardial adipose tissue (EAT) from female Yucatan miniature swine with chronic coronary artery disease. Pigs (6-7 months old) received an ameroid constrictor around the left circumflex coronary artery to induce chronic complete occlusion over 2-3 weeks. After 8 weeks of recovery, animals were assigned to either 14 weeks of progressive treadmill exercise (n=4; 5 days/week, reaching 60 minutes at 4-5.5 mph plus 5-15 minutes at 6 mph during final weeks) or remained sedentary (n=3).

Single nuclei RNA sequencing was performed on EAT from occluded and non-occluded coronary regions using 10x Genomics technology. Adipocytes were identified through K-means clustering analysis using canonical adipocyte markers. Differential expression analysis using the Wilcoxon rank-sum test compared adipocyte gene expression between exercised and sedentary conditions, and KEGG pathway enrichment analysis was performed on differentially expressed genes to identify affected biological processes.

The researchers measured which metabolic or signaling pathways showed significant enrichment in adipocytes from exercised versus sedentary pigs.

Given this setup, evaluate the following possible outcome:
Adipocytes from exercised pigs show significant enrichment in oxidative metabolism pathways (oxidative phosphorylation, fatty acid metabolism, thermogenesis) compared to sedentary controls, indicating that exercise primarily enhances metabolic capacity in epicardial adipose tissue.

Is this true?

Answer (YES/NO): NO